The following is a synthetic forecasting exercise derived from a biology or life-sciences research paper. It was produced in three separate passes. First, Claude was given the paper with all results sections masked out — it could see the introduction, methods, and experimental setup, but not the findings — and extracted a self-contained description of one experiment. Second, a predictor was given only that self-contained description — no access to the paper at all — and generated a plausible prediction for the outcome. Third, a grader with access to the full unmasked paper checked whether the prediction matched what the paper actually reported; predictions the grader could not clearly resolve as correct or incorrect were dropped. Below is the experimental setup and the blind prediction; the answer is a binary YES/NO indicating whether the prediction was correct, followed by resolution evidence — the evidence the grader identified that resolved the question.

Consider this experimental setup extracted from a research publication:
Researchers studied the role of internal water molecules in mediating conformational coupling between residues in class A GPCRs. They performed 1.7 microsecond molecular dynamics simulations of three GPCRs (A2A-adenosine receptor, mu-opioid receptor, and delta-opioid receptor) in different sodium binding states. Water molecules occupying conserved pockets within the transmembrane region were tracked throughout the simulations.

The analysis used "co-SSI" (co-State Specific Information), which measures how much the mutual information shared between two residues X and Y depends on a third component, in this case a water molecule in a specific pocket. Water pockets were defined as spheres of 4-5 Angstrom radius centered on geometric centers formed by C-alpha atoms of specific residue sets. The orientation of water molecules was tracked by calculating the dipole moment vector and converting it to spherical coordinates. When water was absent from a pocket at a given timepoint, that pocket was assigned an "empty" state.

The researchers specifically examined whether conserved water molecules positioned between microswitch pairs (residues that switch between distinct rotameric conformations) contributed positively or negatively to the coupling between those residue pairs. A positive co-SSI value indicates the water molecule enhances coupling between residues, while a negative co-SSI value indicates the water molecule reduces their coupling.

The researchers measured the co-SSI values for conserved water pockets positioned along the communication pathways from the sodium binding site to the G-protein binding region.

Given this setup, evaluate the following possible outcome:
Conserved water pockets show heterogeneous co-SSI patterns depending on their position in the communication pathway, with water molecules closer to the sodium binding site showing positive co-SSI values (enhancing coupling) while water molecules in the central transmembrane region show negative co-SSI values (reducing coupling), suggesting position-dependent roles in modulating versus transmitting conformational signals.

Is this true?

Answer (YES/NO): NO